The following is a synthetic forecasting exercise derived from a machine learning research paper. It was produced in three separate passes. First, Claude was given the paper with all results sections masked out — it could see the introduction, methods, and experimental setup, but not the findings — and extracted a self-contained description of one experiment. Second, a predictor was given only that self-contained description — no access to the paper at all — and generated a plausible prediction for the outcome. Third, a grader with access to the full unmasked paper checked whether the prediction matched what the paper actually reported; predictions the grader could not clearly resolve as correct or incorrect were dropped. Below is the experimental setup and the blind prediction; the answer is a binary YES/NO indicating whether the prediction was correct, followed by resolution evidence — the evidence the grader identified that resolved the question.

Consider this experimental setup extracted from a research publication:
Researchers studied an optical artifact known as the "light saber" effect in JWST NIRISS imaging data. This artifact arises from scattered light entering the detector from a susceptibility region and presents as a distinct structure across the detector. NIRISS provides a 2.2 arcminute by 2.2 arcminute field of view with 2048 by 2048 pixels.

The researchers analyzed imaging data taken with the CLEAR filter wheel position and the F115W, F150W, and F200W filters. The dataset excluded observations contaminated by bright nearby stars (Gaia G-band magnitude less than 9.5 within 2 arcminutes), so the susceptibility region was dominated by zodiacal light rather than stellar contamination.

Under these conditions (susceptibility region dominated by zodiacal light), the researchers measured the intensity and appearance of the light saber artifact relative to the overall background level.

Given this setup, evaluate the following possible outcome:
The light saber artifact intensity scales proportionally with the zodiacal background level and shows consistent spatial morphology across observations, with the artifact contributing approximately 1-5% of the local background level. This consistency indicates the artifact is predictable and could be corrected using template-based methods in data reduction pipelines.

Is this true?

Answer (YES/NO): NO